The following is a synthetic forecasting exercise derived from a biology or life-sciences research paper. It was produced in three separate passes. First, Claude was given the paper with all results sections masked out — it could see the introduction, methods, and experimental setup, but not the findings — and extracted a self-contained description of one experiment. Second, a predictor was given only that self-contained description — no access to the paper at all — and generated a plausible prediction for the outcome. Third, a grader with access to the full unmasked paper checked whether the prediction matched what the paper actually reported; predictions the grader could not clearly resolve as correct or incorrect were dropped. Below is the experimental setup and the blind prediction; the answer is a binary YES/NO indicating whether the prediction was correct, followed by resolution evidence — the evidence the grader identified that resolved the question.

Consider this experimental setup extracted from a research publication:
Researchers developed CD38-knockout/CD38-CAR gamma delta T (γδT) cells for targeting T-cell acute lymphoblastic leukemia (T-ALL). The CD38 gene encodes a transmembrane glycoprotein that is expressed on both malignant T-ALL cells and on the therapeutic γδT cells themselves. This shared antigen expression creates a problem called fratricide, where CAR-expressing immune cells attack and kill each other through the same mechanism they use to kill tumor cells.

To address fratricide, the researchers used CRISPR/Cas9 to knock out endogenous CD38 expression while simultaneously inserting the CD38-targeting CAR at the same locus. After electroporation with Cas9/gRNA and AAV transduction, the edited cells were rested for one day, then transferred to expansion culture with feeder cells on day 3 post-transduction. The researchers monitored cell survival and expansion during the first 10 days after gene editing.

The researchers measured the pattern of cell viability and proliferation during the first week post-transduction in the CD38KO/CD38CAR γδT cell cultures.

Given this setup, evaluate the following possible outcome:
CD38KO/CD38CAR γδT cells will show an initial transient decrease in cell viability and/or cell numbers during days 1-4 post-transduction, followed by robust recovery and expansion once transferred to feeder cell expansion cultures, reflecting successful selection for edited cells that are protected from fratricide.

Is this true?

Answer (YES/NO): NO